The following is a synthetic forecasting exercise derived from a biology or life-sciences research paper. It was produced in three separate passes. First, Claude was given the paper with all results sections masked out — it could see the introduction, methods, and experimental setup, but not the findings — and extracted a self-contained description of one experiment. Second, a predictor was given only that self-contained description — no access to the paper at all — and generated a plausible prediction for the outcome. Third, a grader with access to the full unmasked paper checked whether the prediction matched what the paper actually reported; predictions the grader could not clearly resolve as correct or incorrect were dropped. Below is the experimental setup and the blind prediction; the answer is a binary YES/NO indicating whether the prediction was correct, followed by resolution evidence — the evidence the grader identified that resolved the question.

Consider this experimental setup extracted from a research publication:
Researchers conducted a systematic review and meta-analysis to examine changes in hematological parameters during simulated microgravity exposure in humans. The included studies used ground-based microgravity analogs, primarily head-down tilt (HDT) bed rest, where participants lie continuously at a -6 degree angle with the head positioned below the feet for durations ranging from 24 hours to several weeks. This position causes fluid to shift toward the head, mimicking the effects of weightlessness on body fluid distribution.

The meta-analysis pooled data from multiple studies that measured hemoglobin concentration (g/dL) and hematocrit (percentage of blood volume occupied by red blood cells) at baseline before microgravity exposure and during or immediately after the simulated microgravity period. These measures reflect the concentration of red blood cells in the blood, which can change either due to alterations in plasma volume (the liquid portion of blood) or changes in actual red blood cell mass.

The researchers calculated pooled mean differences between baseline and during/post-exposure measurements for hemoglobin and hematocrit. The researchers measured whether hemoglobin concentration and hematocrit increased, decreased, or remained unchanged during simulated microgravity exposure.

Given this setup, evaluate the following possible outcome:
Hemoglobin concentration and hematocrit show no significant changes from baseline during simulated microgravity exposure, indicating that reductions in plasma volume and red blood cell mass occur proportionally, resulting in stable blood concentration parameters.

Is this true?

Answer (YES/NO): NO